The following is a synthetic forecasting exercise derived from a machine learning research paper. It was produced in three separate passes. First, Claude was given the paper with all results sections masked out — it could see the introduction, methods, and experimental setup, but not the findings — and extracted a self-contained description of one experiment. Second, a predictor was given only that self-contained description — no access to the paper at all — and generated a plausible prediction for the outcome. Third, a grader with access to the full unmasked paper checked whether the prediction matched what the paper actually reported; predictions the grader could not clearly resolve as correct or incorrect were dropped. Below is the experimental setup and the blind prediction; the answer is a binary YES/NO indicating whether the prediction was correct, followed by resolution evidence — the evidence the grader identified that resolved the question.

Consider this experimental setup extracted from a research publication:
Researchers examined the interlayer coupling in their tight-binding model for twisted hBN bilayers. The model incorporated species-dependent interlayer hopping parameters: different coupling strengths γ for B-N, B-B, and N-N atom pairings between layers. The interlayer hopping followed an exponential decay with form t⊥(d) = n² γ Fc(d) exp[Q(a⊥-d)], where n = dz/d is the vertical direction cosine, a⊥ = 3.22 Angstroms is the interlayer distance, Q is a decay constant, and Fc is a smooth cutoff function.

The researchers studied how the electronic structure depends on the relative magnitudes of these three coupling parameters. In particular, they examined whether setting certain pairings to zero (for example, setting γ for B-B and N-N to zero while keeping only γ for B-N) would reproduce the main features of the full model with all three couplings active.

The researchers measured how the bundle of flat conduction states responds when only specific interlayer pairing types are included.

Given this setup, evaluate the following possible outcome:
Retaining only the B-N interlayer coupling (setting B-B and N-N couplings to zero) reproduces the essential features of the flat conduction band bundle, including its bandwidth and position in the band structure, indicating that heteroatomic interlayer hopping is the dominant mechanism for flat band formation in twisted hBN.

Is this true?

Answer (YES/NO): NO